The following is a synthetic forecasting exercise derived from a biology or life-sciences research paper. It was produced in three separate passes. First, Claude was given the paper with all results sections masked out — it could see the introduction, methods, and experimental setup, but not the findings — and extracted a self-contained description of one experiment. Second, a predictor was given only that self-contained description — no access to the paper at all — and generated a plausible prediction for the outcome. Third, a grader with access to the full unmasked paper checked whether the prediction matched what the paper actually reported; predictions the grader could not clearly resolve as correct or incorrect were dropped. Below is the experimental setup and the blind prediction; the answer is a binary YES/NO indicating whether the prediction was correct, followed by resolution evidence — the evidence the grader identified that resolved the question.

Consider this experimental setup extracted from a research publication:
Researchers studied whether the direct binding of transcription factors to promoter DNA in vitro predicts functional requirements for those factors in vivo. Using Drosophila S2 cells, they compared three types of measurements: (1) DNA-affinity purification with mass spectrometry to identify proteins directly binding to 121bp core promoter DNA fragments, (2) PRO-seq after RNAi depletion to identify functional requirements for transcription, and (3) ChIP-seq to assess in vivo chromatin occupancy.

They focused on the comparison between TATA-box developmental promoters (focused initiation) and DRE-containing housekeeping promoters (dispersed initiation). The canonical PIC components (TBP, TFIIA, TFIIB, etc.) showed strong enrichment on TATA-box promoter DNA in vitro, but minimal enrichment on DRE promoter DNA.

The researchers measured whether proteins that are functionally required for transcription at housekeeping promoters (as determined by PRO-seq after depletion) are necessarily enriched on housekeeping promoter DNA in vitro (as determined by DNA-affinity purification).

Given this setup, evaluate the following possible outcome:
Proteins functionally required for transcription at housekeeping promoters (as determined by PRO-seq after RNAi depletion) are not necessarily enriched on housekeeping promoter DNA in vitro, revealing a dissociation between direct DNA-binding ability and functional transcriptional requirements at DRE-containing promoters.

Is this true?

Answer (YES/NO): YES